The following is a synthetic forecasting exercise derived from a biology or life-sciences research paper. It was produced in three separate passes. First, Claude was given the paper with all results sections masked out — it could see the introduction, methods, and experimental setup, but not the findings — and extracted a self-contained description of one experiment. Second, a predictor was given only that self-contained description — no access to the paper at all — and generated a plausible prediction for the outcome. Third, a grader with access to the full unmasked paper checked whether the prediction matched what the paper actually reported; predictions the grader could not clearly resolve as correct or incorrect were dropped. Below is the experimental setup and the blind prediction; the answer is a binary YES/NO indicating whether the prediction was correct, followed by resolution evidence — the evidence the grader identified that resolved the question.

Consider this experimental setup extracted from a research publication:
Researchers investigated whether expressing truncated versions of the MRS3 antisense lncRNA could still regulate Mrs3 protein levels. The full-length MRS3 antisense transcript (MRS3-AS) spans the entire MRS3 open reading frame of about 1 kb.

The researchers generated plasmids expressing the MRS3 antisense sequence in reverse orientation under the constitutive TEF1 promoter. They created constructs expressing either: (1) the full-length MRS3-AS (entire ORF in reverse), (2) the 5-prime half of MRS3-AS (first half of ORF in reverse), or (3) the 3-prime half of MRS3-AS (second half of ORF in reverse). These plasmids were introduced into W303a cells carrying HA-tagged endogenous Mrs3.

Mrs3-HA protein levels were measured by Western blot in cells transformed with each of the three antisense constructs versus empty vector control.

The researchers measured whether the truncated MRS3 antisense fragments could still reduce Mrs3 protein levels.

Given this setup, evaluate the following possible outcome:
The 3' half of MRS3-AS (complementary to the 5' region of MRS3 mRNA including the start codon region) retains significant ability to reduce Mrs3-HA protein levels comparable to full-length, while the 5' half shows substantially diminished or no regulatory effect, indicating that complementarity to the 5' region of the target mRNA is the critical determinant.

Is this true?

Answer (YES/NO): NO